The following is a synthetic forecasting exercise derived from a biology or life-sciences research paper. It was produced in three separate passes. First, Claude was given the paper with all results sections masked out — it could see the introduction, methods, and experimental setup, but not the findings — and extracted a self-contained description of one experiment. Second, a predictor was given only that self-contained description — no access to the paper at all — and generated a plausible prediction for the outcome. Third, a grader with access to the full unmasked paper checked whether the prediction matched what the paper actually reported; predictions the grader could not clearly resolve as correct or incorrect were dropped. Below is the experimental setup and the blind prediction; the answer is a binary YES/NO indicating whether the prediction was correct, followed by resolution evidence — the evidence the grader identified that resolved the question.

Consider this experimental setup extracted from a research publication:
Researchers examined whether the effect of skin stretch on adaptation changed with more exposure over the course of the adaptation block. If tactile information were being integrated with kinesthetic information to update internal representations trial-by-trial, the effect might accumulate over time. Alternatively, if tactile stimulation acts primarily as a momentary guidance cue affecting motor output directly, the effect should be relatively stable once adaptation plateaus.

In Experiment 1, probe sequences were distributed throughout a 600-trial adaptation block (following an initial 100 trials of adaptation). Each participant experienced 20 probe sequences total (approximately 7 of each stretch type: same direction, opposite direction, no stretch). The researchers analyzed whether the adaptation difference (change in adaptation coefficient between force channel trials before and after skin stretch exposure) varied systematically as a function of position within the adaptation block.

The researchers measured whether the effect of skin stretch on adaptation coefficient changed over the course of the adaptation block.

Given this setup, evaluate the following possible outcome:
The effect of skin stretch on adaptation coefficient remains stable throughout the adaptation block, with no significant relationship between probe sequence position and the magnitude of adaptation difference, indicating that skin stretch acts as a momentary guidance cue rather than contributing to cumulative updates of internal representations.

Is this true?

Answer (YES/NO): NO